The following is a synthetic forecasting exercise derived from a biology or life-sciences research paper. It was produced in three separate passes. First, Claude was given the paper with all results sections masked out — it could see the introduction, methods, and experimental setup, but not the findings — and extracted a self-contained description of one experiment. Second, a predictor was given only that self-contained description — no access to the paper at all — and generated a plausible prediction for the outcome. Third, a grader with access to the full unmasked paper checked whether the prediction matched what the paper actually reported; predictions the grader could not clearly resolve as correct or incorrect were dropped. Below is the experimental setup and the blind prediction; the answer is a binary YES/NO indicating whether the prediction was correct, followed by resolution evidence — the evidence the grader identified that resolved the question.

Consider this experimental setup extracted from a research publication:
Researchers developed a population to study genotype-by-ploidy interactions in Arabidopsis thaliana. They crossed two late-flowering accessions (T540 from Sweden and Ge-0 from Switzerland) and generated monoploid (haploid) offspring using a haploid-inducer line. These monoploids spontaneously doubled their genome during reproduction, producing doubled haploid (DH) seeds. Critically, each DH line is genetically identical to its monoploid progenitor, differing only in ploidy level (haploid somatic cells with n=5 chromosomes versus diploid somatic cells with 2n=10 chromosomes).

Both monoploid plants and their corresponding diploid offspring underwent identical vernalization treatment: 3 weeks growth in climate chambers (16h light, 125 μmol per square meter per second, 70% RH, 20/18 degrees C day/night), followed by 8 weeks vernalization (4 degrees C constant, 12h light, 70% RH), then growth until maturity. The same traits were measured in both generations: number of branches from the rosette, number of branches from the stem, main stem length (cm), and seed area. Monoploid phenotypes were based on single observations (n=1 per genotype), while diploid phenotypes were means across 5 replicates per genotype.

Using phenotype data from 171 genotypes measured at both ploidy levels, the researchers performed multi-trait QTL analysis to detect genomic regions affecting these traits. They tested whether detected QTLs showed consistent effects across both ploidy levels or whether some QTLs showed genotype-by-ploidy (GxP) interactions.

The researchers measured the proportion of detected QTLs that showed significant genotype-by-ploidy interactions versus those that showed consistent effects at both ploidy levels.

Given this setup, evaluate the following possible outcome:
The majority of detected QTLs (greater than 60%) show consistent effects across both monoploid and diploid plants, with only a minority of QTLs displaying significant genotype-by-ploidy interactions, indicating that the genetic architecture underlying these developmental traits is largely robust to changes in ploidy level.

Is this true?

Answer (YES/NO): NO